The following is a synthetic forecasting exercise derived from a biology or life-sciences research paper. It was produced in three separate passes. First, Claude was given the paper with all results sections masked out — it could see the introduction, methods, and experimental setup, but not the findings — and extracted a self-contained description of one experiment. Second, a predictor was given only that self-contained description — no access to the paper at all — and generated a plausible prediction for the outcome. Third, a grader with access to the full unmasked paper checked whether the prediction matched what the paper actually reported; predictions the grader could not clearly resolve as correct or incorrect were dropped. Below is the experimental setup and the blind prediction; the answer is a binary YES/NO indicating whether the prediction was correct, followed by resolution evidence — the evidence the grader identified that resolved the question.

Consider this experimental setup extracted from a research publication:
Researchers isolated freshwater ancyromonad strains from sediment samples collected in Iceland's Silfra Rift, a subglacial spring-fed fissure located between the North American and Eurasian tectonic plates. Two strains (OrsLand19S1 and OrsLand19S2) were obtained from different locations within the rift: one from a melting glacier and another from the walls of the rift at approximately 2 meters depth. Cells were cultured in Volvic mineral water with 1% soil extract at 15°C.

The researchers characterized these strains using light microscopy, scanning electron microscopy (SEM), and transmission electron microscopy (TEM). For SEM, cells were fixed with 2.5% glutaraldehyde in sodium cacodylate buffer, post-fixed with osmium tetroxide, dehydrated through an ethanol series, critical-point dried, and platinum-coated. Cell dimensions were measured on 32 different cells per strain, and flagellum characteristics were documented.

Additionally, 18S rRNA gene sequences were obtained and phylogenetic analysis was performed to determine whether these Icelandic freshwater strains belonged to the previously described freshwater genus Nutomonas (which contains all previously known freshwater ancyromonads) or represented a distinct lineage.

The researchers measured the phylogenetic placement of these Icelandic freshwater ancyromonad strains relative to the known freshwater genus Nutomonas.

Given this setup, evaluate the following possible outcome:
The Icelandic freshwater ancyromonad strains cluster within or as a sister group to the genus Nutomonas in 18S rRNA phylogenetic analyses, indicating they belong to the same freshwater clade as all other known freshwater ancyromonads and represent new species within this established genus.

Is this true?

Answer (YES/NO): NO